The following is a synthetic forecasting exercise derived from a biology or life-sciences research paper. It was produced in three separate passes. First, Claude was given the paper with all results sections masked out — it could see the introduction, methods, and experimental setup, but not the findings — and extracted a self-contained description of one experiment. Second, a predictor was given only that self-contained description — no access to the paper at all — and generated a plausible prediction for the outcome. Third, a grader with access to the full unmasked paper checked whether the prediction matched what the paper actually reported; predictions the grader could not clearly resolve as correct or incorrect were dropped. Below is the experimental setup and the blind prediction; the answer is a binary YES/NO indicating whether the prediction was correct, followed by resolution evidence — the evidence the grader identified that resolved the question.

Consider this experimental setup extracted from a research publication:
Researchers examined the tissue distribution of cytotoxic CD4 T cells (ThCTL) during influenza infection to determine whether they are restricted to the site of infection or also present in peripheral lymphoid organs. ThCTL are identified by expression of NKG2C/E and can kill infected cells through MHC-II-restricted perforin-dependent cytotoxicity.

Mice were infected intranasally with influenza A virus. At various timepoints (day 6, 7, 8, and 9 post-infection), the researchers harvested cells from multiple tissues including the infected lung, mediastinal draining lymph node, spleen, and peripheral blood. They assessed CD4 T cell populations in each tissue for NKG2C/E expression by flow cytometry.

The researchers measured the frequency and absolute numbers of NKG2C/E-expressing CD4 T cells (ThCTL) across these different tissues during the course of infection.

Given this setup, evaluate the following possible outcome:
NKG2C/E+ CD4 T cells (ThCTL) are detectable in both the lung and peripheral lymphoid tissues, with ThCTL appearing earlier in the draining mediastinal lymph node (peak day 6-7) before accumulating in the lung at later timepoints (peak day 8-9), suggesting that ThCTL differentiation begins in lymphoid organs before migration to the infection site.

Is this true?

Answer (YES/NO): NO